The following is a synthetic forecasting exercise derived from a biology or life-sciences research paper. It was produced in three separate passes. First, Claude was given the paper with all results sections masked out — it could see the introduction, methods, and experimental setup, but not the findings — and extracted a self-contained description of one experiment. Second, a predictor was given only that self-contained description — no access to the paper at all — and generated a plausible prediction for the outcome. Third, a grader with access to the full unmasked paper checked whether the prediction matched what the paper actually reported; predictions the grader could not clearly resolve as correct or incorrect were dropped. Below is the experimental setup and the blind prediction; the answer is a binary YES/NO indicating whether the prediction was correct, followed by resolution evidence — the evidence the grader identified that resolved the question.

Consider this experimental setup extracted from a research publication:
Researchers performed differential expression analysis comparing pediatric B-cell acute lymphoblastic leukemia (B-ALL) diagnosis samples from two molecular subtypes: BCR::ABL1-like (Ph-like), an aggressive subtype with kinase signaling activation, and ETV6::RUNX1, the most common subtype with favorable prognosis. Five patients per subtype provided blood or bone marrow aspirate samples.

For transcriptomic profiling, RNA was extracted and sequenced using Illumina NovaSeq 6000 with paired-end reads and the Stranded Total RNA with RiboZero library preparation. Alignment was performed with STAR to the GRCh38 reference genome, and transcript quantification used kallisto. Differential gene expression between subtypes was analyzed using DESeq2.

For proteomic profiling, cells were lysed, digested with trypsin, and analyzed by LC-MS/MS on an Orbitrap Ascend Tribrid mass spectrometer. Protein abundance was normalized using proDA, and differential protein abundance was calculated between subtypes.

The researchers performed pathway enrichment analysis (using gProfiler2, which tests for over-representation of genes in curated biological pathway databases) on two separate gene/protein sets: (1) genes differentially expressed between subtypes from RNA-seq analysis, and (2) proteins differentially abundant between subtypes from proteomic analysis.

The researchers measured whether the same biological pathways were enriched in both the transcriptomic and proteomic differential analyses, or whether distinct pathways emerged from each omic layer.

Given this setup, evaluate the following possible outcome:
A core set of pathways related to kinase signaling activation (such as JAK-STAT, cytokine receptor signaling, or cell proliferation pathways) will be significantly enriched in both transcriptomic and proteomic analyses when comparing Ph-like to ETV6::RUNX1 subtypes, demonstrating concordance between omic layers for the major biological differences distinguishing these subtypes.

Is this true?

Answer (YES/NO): NO